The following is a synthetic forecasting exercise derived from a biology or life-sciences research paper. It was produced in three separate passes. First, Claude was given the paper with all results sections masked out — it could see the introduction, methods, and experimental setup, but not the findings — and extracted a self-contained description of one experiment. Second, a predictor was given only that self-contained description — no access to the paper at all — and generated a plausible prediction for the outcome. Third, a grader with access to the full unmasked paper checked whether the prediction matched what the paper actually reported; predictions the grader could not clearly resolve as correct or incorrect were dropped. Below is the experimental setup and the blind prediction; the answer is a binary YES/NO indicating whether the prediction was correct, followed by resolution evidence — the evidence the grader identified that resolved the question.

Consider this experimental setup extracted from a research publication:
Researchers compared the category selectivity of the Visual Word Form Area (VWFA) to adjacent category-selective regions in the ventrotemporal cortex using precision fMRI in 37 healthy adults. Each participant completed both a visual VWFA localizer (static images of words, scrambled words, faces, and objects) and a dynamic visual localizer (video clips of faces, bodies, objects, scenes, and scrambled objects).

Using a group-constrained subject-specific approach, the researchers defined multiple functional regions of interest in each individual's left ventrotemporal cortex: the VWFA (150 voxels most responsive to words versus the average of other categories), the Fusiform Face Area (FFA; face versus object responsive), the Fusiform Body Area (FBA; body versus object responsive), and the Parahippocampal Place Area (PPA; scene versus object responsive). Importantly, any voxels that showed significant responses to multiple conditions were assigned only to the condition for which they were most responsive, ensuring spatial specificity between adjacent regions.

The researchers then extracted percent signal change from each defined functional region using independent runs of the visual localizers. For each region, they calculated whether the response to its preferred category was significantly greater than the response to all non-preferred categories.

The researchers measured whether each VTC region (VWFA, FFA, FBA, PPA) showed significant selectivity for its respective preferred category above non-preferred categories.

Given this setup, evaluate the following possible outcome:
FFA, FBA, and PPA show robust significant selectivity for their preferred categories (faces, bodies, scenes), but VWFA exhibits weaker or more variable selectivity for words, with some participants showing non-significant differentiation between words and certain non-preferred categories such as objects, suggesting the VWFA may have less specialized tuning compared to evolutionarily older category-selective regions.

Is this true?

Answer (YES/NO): NO